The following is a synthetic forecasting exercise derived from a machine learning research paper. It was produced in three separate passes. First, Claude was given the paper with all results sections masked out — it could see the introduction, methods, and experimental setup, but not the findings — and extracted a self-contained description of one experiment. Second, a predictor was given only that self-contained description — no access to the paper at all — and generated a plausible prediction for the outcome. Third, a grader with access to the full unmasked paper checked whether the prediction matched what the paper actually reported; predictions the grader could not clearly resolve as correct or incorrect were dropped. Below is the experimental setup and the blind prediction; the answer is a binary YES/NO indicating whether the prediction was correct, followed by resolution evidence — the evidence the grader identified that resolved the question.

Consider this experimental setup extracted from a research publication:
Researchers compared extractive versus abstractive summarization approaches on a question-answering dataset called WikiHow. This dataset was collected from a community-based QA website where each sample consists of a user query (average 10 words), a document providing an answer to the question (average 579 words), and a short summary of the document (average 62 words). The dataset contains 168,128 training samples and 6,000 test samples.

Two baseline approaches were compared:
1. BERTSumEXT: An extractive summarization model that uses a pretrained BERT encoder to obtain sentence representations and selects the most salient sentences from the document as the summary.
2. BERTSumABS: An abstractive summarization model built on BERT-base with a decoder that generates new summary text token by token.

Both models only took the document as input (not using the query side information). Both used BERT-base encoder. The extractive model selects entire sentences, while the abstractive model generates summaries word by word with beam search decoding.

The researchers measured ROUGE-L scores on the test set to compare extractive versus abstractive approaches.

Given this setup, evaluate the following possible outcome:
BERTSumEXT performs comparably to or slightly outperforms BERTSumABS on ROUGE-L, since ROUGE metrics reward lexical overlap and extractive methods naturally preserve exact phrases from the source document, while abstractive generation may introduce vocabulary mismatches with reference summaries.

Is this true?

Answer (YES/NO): NO